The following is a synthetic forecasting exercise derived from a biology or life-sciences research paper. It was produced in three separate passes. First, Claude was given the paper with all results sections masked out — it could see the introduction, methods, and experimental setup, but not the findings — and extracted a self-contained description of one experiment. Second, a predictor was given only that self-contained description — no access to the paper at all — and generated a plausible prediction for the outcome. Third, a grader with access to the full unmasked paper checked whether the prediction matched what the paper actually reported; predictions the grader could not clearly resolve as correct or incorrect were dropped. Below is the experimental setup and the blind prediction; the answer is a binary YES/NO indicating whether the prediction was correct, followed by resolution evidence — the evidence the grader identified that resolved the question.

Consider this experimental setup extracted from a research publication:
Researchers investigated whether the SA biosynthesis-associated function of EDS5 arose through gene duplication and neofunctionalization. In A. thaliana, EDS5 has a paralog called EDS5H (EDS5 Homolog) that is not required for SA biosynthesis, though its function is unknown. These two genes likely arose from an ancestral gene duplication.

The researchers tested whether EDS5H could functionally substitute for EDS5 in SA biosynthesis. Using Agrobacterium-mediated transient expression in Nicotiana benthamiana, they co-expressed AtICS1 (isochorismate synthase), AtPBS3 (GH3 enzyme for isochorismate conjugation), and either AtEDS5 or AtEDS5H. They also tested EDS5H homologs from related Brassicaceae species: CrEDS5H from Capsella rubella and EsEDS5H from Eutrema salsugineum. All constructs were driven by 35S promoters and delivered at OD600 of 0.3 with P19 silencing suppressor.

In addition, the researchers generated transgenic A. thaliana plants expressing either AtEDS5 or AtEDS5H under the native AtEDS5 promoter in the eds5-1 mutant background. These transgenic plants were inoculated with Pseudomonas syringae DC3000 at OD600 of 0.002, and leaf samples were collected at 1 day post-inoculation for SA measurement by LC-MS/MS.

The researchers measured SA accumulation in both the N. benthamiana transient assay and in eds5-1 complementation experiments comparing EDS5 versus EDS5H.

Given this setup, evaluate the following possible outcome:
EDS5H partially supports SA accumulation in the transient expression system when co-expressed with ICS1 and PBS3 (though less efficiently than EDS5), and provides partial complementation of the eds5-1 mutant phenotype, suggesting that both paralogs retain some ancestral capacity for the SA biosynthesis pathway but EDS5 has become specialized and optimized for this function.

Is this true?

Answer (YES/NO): NO